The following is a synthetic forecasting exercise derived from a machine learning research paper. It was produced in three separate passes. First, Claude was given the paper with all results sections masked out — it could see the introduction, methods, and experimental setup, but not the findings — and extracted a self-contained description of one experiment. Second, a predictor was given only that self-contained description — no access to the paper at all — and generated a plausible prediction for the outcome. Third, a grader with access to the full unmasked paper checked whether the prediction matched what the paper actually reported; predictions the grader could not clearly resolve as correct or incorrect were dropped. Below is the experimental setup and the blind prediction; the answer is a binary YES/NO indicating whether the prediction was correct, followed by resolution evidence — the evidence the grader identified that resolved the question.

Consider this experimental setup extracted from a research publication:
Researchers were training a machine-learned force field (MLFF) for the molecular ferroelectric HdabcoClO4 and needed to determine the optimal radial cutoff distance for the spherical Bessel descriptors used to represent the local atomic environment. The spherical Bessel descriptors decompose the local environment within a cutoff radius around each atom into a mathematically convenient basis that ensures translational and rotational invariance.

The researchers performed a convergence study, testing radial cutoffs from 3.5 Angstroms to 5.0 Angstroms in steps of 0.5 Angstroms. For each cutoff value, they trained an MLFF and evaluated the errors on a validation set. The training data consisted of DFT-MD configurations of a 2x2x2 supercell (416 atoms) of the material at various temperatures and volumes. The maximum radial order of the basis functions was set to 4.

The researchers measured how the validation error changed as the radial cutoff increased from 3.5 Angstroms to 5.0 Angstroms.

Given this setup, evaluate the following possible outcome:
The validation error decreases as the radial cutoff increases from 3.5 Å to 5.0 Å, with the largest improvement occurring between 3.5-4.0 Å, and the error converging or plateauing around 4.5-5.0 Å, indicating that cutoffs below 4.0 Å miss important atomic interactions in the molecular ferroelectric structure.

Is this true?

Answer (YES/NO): NO